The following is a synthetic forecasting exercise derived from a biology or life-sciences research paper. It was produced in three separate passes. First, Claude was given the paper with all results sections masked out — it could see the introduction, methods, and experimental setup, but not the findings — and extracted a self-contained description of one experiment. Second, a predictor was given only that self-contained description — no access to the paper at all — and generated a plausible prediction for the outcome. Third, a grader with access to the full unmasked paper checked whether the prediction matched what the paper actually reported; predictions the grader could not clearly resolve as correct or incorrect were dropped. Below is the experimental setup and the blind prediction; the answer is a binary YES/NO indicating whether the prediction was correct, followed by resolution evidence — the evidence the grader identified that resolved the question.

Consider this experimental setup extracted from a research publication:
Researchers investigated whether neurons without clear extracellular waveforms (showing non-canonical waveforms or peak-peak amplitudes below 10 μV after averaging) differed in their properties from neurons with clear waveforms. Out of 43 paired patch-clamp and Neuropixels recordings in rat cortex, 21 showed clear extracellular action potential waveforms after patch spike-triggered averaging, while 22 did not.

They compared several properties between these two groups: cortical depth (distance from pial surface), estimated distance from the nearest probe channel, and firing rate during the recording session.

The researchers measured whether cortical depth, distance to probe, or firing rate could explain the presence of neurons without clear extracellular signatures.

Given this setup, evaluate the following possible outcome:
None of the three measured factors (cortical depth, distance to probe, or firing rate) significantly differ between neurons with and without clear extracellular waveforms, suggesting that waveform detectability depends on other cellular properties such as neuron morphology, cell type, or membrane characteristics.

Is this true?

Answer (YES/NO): YES